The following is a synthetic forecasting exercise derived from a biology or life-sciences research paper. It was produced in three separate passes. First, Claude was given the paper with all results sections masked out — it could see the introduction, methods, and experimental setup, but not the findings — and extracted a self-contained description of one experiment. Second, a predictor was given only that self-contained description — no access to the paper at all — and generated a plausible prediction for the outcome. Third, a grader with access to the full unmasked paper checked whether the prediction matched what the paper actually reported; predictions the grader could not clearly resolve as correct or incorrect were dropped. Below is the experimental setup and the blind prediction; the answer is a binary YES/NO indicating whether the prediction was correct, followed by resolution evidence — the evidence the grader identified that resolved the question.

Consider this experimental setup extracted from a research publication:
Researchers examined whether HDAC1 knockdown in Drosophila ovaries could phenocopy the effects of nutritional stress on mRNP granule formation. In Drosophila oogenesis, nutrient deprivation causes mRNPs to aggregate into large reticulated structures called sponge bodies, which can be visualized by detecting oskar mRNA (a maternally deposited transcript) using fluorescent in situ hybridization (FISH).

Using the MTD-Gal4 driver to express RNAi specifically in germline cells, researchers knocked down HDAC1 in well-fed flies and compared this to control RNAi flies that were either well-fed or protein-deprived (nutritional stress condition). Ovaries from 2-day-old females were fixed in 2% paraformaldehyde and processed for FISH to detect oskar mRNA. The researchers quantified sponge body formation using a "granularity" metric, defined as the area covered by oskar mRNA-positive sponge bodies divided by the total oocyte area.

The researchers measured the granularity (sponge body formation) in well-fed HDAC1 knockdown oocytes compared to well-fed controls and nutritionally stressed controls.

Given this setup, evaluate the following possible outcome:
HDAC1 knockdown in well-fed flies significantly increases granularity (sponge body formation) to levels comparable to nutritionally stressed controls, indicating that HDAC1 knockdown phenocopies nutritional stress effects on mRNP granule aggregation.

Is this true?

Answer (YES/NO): YES